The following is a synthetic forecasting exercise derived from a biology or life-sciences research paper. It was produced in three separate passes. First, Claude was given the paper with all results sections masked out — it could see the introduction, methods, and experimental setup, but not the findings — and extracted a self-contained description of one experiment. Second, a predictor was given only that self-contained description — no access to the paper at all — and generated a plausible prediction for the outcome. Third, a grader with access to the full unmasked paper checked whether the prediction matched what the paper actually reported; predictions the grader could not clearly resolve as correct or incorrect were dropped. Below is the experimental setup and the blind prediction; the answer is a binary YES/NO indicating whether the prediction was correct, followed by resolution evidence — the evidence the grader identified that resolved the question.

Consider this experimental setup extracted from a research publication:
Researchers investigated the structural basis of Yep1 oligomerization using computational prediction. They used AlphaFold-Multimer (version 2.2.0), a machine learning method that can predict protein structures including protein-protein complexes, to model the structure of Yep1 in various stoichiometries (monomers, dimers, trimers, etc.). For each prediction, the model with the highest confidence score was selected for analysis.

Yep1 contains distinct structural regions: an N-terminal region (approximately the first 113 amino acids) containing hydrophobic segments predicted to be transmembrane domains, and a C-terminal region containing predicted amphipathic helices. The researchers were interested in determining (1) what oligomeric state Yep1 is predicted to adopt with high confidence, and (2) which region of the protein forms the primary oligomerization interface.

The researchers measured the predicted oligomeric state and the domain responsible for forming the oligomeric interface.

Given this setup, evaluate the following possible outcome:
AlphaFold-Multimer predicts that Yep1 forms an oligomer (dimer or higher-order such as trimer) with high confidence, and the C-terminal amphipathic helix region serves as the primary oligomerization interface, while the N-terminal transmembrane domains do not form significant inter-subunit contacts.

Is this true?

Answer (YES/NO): NO